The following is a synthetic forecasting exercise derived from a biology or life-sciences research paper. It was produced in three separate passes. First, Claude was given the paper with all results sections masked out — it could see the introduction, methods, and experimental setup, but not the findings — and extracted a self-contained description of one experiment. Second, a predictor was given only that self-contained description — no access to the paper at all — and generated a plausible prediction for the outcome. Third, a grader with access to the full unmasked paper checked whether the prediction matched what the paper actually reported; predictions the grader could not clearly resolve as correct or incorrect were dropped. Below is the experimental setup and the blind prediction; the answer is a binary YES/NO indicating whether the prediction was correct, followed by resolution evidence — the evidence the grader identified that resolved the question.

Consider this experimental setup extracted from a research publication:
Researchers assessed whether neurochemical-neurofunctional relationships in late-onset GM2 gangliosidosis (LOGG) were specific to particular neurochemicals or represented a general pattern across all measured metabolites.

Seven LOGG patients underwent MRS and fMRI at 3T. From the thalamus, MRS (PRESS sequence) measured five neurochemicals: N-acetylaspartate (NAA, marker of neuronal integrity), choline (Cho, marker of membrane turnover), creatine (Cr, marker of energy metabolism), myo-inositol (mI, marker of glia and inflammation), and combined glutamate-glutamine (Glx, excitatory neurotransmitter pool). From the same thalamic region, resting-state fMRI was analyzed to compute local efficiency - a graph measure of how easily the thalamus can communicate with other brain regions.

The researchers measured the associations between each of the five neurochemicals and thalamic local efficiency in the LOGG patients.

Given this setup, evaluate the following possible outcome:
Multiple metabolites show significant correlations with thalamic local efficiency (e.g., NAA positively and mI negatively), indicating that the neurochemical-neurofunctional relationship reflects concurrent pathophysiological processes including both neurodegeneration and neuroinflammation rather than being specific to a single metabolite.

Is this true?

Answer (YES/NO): NO